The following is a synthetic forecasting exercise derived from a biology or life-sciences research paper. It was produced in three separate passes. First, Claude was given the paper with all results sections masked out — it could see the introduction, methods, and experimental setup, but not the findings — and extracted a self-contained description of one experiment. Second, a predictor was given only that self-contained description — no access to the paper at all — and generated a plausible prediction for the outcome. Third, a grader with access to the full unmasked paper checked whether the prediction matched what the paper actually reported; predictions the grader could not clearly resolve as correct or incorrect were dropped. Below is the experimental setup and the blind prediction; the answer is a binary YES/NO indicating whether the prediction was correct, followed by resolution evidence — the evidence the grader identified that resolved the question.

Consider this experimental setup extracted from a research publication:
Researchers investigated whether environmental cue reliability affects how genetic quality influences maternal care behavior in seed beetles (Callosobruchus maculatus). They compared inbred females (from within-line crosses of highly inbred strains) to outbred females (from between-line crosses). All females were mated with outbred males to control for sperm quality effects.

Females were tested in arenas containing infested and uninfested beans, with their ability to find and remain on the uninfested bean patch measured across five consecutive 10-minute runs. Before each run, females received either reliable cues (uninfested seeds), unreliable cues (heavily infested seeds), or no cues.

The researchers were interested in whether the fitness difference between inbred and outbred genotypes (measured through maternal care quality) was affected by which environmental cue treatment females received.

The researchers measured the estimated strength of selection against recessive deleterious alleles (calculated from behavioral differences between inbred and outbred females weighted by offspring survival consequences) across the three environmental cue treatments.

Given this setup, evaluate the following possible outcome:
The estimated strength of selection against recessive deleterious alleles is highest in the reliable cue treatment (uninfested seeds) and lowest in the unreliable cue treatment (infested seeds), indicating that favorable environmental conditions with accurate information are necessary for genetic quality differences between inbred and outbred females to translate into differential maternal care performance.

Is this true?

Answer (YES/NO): NO